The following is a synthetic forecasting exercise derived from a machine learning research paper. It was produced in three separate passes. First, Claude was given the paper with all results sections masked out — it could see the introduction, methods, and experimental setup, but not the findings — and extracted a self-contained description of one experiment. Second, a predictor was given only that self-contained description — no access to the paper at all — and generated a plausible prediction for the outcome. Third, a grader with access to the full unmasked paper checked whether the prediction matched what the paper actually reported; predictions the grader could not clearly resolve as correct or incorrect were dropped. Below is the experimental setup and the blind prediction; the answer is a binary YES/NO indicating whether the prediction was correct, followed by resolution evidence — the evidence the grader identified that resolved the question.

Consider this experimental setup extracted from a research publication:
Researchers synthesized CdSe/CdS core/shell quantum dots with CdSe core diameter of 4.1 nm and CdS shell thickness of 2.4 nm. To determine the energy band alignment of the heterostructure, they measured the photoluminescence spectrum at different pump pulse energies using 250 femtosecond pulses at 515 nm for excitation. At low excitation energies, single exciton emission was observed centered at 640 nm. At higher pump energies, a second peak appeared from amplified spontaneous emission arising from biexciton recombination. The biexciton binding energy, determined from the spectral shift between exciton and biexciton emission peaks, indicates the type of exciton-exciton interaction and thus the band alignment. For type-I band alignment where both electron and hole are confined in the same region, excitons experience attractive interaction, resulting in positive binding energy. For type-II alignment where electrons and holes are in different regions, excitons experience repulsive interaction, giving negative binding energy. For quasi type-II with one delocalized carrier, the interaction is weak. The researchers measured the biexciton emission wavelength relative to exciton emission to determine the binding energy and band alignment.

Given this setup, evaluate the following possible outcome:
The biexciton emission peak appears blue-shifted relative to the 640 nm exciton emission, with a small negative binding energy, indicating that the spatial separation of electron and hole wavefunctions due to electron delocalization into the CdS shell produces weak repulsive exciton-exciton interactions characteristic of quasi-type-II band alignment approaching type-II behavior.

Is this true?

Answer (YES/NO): YES